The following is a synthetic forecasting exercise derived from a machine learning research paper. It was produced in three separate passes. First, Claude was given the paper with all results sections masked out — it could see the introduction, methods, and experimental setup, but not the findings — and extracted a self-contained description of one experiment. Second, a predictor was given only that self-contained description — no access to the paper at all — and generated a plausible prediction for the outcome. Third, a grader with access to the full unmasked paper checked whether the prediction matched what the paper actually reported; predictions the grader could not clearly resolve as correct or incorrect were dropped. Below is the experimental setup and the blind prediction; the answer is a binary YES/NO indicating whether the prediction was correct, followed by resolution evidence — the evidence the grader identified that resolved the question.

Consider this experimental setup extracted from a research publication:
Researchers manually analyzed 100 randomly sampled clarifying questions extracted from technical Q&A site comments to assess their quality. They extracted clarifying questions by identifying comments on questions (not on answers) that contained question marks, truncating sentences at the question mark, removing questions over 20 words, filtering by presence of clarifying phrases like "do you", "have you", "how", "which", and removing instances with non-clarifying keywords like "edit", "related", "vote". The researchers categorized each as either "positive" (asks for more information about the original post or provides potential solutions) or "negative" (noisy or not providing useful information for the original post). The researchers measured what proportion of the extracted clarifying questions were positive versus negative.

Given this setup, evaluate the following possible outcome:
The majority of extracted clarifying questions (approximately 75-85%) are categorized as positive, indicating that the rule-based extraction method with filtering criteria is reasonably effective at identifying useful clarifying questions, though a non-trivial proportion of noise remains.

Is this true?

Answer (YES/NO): NO